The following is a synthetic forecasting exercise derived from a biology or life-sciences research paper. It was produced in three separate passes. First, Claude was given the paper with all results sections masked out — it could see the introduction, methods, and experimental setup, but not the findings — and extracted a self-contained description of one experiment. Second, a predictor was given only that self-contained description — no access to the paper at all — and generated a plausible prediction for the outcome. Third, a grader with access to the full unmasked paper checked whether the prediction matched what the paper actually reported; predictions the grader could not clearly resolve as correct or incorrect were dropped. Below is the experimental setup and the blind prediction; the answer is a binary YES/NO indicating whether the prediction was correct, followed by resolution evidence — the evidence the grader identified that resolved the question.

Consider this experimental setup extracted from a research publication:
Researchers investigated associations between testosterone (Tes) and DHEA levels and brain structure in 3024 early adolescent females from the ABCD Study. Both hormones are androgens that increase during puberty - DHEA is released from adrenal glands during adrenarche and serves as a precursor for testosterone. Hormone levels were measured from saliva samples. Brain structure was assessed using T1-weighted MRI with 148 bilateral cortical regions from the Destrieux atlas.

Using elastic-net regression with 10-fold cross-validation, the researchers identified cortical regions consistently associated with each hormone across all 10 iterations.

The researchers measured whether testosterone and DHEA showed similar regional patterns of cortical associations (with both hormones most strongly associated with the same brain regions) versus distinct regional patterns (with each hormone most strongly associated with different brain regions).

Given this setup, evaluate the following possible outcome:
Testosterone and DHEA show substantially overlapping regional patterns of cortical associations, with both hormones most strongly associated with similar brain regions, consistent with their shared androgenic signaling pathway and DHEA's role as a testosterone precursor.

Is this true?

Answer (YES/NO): YES